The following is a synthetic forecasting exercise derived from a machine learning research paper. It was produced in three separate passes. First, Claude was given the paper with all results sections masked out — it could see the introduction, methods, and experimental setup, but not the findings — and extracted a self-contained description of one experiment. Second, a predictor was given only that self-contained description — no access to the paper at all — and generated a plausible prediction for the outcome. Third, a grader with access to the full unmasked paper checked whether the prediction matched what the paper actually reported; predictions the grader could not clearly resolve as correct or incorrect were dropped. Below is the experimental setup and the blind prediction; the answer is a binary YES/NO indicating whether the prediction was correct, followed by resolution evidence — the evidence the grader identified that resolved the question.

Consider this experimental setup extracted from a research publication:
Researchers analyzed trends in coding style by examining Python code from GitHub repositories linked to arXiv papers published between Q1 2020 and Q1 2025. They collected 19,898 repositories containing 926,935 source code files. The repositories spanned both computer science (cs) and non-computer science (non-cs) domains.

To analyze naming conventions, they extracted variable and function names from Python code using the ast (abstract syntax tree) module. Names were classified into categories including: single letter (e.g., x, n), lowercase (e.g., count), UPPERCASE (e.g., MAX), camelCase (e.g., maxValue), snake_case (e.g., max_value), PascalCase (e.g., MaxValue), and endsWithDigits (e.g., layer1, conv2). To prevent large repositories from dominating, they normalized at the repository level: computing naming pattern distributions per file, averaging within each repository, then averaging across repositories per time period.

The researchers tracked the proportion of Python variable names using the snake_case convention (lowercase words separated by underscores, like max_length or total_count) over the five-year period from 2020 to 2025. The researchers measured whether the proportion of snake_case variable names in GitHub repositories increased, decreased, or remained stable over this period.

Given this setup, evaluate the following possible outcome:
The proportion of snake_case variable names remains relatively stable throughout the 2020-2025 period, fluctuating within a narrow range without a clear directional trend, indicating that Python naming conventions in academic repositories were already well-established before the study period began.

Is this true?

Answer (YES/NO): NO